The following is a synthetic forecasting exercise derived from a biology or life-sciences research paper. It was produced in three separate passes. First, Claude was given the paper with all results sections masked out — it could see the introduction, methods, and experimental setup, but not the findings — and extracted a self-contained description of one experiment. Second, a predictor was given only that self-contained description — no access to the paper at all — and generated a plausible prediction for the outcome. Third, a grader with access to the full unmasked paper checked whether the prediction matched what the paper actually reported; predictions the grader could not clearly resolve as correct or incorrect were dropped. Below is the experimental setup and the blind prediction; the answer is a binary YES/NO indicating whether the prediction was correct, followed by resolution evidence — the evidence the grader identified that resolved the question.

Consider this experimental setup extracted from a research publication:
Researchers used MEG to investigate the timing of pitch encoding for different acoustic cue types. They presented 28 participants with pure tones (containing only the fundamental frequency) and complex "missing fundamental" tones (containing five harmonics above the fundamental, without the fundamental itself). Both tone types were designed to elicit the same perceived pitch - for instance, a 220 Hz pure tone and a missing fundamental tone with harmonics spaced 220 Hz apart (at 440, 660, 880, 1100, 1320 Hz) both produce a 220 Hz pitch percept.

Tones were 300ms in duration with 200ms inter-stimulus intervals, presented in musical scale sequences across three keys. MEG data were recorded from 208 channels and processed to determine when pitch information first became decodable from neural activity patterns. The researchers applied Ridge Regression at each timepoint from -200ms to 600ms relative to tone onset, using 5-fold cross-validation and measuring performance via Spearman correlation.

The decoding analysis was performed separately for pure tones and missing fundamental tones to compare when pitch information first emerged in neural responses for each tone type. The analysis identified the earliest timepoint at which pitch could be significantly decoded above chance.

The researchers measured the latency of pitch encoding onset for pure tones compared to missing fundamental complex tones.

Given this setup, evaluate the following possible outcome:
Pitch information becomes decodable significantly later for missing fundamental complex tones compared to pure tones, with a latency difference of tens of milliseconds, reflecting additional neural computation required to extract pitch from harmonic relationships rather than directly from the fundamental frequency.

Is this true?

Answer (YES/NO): NO